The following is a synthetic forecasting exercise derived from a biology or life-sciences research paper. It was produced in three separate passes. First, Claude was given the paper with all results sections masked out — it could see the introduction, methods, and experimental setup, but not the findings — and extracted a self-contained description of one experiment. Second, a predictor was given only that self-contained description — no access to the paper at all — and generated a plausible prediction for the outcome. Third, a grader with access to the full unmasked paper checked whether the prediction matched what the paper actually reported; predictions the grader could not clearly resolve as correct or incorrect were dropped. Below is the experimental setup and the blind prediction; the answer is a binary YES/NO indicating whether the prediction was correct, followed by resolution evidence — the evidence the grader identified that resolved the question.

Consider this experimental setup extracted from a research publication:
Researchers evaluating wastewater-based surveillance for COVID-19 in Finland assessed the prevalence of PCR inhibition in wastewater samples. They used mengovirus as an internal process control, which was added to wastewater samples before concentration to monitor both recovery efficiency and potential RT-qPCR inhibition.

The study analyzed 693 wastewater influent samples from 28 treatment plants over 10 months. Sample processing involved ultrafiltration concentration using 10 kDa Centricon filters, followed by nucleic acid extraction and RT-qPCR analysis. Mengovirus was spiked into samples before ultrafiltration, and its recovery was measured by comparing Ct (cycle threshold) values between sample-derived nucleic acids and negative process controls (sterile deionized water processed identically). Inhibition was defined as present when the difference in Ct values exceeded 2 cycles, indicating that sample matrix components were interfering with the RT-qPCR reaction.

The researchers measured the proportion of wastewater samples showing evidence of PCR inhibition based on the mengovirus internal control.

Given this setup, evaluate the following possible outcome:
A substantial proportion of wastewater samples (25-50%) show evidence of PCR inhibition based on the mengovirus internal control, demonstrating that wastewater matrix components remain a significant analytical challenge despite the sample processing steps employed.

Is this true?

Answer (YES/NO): NO